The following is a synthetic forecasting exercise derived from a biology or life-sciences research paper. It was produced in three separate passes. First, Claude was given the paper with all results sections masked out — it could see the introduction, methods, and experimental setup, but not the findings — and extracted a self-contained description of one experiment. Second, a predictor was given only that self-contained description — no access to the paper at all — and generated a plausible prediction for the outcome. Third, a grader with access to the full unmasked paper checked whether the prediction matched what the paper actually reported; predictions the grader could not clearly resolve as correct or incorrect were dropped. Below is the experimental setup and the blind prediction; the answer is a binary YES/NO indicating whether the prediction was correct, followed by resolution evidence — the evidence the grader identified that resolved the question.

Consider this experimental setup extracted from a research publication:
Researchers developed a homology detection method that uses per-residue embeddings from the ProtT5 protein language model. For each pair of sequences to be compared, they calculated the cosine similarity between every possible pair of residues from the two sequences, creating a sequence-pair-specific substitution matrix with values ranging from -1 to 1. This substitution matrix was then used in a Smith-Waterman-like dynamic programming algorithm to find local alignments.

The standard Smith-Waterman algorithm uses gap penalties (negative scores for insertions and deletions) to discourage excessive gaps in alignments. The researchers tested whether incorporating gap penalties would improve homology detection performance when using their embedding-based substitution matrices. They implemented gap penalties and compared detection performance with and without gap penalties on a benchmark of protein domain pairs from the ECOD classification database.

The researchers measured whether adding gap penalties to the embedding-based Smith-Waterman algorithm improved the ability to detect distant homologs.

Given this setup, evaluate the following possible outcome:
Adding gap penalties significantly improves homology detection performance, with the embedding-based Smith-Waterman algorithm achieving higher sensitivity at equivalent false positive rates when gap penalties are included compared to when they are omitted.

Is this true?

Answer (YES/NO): NO